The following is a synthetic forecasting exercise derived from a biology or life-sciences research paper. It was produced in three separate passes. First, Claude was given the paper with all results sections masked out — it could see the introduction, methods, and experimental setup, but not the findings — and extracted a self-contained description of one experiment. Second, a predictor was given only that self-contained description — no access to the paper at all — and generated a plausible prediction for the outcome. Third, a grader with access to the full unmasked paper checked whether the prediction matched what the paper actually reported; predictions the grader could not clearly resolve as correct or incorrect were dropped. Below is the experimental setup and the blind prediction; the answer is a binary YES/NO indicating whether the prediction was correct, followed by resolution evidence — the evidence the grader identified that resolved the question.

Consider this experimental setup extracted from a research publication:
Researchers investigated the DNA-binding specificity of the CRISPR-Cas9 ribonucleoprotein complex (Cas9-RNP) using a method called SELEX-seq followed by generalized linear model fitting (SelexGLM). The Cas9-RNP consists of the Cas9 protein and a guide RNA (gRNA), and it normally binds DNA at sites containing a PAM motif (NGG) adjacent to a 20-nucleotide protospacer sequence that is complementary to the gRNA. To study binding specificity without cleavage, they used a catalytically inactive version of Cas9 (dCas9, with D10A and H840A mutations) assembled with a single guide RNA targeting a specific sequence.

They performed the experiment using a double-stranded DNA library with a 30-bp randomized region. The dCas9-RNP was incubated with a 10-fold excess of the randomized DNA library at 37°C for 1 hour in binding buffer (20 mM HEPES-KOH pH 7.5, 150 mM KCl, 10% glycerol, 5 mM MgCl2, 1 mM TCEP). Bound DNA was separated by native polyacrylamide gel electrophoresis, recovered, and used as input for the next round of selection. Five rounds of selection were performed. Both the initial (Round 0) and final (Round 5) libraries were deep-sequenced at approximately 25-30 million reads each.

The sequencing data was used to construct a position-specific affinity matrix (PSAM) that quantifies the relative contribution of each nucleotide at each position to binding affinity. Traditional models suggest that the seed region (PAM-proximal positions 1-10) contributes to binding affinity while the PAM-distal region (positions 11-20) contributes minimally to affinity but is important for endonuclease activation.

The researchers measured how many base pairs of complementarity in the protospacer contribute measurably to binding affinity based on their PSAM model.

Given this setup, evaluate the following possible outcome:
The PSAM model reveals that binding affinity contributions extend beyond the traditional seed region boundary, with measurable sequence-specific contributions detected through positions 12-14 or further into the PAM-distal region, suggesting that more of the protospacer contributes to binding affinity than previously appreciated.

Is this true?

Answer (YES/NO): NO